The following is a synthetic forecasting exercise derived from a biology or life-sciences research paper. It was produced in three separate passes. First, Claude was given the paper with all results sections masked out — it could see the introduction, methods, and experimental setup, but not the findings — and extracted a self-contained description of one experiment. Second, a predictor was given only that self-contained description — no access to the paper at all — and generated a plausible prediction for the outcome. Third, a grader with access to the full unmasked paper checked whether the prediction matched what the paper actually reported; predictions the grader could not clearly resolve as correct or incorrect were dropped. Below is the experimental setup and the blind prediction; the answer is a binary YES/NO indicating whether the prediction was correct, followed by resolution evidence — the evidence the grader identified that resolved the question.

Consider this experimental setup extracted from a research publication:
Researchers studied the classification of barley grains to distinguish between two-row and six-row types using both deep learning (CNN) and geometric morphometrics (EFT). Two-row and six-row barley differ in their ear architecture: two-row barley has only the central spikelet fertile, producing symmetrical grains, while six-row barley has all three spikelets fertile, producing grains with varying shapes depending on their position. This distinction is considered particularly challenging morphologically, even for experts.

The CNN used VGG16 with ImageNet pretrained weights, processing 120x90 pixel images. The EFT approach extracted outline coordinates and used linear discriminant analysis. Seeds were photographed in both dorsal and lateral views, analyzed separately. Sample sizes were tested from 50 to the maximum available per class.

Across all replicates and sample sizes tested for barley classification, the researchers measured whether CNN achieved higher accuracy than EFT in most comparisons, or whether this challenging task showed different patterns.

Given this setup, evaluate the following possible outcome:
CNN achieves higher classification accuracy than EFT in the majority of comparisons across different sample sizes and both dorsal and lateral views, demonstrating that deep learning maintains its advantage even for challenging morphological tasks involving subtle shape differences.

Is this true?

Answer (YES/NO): NO